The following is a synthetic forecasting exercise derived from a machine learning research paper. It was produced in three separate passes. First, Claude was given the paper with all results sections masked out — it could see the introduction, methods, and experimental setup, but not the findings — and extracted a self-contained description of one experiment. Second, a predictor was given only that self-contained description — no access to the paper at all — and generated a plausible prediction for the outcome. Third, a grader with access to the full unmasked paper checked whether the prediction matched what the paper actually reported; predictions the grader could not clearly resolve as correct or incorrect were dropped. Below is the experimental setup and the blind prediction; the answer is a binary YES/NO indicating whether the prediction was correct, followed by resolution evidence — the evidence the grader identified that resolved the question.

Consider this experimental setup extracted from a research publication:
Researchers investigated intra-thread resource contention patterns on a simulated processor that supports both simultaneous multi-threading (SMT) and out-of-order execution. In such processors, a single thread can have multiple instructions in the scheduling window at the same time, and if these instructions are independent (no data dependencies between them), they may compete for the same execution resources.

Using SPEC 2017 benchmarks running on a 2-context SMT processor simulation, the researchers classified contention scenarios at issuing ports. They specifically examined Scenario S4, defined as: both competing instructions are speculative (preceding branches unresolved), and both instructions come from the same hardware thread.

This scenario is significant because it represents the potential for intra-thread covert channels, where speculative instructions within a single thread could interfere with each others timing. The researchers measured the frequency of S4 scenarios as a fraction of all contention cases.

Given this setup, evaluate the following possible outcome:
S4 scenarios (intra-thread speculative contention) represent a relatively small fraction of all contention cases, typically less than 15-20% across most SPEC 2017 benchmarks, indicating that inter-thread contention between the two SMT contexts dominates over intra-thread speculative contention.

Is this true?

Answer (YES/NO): YES